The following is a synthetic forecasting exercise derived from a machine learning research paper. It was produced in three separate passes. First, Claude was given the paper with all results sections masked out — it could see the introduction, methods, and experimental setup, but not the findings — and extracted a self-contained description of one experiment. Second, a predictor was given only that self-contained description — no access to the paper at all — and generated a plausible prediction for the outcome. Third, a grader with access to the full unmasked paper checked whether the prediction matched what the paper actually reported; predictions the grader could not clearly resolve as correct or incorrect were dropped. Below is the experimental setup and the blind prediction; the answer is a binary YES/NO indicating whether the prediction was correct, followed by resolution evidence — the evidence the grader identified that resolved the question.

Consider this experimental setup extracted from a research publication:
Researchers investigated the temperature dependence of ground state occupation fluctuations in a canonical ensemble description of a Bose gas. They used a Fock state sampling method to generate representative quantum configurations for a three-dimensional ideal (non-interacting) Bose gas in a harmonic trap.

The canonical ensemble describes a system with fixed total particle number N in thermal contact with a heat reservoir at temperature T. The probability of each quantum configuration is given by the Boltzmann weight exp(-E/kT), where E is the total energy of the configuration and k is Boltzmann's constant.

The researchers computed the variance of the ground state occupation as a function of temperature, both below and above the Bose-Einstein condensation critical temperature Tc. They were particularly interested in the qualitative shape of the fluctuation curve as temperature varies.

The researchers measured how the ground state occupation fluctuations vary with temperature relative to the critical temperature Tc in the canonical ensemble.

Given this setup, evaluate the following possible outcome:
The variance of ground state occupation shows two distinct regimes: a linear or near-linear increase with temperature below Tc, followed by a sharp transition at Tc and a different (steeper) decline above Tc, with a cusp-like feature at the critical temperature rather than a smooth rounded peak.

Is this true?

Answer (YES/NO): NO